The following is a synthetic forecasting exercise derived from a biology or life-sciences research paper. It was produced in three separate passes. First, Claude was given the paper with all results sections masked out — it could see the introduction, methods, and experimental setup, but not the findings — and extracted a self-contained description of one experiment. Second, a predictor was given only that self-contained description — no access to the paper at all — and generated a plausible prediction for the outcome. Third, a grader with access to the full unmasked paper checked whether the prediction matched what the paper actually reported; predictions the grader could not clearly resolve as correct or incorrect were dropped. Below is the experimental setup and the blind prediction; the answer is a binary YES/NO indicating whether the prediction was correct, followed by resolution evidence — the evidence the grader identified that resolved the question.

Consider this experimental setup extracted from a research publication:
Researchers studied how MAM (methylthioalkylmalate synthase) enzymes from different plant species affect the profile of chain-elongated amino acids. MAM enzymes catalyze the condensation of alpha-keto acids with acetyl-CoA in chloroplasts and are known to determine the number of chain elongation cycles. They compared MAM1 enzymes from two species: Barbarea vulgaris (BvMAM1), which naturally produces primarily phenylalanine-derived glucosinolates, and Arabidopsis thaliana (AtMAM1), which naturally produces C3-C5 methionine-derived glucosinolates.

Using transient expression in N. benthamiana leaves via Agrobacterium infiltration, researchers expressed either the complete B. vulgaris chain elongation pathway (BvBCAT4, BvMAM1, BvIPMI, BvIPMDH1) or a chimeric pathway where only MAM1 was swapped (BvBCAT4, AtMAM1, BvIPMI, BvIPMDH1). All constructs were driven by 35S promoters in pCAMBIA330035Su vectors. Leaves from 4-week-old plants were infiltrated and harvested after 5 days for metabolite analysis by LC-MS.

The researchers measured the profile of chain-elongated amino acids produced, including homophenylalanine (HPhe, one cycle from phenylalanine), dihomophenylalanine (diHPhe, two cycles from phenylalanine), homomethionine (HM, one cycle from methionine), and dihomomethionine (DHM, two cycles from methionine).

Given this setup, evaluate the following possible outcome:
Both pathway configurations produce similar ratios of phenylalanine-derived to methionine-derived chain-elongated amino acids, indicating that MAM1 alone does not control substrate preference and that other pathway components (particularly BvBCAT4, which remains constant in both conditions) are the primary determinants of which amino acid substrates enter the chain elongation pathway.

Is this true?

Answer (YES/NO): NO